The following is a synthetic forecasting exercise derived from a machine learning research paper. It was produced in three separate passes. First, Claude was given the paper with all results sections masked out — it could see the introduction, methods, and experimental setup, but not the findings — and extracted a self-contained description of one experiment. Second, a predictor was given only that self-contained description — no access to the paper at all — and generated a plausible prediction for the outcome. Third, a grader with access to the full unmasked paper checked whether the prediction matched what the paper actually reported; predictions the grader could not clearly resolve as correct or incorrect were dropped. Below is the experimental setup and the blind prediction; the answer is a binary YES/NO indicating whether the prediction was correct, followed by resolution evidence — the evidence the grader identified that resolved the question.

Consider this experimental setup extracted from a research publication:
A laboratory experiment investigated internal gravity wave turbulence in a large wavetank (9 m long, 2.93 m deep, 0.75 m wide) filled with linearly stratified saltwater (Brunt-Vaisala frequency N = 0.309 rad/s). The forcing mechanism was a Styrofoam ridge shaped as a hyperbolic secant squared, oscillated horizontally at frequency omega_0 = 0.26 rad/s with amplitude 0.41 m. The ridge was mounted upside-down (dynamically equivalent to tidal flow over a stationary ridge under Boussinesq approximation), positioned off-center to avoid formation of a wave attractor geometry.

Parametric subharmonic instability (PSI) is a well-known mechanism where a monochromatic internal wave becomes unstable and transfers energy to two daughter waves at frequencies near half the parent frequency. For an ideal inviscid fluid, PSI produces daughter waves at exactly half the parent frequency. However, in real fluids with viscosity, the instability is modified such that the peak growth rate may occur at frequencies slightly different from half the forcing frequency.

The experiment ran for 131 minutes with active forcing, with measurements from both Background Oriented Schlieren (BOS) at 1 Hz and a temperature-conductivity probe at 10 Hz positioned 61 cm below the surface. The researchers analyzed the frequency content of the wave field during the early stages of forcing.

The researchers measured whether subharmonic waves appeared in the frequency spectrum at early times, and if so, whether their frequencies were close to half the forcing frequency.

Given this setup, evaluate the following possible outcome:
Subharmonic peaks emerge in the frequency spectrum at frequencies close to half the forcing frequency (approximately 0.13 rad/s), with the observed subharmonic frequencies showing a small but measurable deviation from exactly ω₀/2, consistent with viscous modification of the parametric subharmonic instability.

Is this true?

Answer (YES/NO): NO